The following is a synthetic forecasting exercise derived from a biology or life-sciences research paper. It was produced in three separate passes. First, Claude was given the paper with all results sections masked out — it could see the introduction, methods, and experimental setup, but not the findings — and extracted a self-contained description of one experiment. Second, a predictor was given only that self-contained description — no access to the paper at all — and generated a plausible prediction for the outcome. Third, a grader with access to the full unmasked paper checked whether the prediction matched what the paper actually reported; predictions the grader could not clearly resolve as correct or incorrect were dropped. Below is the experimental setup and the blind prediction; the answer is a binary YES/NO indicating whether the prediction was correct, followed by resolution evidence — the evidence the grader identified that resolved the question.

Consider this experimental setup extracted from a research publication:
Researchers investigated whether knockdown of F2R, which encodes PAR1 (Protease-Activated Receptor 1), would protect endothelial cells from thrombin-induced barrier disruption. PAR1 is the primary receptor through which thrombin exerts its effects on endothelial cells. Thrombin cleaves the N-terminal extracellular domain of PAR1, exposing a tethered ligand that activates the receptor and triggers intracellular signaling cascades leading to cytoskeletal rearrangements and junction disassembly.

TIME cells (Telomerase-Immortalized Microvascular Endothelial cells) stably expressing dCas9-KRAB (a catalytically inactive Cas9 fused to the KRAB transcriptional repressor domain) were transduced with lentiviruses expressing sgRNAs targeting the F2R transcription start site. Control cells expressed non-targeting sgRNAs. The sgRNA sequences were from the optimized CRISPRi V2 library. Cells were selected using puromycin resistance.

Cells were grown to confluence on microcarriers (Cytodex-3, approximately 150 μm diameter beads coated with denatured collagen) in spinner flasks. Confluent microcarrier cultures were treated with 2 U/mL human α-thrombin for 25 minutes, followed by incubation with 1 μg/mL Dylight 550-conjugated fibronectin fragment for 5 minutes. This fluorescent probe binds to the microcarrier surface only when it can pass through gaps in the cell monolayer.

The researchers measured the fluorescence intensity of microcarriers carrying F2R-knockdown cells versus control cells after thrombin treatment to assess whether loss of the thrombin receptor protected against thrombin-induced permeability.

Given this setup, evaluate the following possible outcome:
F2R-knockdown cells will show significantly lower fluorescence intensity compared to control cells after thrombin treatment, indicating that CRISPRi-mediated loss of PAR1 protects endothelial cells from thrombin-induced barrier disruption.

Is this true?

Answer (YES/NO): YES